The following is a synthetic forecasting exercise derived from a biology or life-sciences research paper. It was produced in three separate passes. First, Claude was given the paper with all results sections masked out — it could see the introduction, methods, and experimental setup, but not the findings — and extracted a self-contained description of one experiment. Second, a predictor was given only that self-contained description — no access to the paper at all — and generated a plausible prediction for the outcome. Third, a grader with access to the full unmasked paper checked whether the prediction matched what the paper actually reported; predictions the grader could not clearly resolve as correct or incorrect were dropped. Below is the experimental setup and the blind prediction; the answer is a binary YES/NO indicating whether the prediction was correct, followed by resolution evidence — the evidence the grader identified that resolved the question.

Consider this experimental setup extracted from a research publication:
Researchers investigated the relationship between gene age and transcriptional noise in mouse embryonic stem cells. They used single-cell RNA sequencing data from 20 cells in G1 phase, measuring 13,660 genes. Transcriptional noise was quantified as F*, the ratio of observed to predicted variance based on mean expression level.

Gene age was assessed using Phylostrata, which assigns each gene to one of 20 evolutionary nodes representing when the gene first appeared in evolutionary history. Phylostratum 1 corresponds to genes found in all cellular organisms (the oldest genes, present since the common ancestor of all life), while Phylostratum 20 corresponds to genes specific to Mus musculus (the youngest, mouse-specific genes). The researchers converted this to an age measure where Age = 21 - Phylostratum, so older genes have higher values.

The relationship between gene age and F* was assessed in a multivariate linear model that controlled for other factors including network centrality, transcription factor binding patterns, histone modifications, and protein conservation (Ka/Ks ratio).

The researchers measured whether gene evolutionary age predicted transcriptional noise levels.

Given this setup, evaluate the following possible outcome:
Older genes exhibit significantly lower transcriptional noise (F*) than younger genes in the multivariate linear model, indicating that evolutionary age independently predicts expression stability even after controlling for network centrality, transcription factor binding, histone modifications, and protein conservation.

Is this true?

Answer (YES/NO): YES